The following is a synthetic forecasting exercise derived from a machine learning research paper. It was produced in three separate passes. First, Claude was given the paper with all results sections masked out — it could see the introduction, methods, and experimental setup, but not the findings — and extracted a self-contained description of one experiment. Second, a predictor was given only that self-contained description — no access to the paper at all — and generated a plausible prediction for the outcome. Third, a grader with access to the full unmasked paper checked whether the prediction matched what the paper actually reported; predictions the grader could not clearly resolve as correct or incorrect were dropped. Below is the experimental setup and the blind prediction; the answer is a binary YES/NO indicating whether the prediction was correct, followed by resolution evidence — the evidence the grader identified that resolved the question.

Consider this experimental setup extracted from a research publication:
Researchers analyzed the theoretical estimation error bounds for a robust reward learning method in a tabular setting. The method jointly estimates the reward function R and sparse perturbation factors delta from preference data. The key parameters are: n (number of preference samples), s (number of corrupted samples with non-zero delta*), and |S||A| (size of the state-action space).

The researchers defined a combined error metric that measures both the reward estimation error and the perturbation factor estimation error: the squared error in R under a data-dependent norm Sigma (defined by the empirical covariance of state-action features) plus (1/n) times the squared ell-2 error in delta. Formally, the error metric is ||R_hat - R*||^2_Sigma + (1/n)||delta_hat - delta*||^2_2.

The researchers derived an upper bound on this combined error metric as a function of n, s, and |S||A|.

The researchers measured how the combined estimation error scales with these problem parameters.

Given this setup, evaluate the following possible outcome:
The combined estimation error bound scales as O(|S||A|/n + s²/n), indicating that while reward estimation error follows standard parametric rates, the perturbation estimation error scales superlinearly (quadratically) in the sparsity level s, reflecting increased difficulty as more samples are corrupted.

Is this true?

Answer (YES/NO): NO